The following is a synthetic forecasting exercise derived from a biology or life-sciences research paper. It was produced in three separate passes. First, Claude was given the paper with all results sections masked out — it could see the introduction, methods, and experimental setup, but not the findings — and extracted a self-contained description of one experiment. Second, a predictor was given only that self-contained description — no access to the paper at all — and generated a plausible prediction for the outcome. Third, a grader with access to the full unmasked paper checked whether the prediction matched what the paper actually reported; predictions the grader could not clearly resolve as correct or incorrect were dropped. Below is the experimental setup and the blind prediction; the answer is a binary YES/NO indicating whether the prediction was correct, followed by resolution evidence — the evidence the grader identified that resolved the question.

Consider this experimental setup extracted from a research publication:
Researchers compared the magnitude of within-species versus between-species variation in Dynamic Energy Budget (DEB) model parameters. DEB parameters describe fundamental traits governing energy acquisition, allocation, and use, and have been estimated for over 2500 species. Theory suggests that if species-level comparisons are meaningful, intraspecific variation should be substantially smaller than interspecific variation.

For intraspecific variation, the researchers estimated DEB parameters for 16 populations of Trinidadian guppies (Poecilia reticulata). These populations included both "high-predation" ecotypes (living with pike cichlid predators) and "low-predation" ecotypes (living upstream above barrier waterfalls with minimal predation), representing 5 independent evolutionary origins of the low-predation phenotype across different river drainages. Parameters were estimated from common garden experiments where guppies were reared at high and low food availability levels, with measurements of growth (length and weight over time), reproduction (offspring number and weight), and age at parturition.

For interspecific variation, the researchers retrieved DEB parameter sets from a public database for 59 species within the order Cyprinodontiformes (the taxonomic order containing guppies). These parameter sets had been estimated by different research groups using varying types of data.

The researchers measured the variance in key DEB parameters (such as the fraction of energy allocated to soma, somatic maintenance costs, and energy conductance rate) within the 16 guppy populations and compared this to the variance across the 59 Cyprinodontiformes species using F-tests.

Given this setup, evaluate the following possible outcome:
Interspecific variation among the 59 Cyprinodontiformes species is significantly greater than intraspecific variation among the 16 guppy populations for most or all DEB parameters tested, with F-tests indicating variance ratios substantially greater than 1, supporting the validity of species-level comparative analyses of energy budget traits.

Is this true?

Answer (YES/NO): NO